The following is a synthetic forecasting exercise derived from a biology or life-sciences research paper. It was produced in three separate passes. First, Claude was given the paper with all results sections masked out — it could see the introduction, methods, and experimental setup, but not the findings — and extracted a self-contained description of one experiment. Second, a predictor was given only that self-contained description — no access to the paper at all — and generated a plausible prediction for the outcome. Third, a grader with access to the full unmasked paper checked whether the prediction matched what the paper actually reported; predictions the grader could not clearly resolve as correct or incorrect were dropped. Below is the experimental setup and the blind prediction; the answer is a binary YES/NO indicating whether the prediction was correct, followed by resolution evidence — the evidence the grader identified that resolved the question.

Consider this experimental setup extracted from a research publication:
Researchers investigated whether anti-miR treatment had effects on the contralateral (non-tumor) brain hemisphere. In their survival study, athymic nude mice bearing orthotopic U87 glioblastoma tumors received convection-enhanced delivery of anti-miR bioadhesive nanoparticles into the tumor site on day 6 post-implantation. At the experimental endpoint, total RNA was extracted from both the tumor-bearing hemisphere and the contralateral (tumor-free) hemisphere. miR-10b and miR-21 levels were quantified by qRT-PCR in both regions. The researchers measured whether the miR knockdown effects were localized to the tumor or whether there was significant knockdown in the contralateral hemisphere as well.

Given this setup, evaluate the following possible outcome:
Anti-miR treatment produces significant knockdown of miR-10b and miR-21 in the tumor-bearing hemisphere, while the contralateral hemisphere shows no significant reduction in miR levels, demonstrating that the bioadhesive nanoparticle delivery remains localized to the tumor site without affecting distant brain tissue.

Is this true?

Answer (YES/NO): YES